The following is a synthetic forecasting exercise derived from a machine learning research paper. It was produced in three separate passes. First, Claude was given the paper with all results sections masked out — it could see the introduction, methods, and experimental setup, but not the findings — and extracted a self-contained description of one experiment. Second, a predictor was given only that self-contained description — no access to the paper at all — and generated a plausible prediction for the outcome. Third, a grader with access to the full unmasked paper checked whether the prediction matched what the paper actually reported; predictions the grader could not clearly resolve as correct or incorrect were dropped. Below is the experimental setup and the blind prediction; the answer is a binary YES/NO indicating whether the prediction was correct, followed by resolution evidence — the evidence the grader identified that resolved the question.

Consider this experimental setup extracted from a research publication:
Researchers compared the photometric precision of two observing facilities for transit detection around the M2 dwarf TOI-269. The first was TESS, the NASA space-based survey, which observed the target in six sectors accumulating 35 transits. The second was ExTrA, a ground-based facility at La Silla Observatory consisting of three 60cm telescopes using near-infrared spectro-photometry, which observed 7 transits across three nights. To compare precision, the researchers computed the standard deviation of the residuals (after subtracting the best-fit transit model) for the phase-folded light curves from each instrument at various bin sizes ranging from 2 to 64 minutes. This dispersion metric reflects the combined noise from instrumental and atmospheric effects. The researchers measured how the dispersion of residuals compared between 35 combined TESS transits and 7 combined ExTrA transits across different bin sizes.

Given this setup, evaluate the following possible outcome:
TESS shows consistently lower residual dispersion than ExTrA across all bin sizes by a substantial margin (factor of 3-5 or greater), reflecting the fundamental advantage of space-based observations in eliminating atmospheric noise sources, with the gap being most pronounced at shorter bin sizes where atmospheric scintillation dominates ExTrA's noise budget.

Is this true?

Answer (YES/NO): NO